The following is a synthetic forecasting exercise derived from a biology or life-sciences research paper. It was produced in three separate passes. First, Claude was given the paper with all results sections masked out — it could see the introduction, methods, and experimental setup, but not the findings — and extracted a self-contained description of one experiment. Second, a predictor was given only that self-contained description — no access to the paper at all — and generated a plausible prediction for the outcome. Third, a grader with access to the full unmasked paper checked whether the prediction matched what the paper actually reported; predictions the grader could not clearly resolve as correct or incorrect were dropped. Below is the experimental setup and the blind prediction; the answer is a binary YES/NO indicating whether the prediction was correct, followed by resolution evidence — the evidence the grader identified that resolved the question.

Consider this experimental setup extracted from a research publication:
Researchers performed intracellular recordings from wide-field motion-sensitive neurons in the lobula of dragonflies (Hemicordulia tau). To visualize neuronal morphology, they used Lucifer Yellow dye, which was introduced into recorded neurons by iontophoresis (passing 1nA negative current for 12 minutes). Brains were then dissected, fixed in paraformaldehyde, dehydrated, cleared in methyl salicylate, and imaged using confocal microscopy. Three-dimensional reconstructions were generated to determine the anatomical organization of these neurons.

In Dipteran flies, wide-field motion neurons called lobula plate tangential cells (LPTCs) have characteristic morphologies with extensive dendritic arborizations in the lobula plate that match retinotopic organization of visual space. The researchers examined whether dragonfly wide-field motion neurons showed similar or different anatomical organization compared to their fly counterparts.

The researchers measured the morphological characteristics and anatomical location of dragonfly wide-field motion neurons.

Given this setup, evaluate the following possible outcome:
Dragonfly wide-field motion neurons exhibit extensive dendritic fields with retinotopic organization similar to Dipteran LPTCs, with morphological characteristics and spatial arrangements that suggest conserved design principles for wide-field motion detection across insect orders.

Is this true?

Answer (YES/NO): YES